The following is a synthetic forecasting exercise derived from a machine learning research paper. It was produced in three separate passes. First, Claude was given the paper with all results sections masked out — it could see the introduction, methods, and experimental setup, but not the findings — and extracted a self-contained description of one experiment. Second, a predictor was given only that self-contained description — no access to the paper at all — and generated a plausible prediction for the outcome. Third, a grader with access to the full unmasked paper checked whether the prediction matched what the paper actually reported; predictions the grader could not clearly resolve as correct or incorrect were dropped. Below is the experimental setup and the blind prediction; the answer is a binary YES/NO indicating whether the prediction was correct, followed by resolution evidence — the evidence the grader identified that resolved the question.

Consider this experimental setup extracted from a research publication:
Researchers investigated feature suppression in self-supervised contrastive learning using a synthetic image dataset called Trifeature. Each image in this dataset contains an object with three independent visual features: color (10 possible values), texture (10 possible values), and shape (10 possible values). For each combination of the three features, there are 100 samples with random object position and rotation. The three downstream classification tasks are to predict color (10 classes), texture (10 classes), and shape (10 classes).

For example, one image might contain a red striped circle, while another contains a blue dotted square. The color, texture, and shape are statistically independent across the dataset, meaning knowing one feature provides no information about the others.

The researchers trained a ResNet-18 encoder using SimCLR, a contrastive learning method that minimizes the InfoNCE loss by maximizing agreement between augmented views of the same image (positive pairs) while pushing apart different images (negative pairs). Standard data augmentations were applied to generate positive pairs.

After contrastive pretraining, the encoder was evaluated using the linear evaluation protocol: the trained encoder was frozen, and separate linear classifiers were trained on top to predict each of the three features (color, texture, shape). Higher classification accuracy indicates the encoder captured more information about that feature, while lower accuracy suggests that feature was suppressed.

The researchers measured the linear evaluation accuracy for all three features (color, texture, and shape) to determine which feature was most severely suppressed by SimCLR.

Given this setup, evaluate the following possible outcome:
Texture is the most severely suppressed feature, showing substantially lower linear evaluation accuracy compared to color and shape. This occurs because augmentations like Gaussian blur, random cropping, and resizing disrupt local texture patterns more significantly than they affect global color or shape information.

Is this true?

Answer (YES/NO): NO